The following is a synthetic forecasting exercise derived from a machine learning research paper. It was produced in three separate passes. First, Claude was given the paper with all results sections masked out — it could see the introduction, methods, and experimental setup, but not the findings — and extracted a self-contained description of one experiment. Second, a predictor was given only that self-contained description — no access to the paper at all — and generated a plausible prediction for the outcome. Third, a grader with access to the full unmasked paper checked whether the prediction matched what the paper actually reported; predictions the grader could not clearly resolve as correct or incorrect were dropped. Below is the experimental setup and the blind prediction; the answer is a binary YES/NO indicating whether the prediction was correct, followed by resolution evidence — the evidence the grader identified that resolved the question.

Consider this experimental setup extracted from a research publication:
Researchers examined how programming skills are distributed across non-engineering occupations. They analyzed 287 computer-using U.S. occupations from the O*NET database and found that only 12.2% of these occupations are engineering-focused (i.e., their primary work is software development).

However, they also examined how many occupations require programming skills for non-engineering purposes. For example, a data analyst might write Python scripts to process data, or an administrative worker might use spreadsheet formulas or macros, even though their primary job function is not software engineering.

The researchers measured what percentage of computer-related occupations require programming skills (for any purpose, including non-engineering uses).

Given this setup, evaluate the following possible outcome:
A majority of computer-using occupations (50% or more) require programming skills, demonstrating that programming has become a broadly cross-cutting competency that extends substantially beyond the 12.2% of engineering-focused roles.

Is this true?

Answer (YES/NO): YES